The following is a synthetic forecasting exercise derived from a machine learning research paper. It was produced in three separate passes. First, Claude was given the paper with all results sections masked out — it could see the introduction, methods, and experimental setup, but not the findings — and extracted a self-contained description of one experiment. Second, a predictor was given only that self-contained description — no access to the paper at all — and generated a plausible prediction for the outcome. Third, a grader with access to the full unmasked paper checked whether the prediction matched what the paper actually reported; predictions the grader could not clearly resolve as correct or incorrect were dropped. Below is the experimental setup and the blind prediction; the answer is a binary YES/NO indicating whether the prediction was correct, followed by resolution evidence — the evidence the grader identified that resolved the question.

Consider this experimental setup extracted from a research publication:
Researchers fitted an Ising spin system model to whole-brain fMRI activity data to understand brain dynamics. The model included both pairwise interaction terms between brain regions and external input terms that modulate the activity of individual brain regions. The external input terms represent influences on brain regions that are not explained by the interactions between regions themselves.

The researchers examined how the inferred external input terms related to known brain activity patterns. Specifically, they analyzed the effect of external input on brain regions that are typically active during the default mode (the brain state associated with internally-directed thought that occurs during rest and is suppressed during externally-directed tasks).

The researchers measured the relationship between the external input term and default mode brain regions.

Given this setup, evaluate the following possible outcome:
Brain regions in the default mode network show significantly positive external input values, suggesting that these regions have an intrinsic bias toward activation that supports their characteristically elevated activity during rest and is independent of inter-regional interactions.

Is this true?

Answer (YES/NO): NO